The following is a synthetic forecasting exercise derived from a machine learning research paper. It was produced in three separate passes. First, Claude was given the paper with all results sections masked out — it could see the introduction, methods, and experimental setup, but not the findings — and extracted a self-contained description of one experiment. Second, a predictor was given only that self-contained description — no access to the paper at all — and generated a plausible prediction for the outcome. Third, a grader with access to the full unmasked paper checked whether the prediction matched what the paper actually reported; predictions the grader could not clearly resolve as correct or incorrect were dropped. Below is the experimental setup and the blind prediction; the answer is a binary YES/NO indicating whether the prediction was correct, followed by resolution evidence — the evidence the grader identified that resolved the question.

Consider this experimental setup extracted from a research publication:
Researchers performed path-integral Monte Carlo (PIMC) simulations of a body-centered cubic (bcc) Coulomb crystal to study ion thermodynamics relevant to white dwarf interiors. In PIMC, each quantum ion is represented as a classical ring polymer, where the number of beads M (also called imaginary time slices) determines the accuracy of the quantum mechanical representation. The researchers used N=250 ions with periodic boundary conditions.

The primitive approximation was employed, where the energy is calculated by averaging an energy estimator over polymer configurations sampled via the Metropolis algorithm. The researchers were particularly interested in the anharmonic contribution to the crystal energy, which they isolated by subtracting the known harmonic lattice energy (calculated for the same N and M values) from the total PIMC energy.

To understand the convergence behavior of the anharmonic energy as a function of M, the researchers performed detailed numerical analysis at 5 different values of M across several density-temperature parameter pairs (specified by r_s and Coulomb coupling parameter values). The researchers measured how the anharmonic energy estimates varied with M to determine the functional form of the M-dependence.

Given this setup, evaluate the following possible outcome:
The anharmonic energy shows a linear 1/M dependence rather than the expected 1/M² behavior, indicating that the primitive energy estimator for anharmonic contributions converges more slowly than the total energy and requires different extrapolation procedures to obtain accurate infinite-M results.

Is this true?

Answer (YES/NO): NO